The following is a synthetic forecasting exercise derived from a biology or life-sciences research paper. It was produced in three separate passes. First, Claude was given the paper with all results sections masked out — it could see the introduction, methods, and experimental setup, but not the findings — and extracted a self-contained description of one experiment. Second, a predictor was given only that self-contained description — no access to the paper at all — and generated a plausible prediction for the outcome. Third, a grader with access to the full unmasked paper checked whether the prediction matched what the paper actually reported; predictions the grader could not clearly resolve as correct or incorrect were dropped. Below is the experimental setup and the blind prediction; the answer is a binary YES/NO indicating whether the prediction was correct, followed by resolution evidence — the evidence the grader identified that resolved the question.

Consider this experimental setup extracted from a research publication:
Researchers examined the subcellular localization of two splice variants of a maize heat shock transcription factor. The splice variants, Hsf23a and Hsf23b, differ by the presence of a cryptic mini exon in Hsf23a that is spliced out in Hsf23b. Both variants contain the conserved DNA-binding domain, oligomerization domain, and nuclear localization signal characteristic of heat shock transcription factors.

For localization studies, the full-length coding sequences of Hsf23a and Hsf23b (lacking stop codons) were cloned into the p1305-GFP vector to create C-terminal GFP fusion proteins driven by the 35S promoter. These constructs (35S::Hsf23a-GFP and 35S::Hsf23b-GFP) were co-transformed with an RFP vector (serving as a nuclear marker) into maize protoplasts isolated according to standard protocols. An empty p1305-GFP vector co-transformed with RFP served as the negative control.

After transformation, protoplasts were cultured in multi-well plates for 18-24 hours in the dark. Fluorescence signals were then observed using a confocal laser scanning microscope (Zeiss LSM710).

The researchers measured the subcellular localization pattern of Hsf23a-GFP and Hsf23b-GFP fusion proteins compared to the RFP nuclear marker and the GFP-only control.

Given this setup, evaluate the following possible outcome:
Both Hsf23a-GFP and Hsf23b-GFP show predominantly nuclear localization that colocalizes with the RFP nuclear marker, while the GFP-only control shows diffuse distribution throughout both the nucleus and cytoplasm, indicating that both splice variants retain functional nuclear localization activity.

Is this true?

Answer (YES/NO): NO